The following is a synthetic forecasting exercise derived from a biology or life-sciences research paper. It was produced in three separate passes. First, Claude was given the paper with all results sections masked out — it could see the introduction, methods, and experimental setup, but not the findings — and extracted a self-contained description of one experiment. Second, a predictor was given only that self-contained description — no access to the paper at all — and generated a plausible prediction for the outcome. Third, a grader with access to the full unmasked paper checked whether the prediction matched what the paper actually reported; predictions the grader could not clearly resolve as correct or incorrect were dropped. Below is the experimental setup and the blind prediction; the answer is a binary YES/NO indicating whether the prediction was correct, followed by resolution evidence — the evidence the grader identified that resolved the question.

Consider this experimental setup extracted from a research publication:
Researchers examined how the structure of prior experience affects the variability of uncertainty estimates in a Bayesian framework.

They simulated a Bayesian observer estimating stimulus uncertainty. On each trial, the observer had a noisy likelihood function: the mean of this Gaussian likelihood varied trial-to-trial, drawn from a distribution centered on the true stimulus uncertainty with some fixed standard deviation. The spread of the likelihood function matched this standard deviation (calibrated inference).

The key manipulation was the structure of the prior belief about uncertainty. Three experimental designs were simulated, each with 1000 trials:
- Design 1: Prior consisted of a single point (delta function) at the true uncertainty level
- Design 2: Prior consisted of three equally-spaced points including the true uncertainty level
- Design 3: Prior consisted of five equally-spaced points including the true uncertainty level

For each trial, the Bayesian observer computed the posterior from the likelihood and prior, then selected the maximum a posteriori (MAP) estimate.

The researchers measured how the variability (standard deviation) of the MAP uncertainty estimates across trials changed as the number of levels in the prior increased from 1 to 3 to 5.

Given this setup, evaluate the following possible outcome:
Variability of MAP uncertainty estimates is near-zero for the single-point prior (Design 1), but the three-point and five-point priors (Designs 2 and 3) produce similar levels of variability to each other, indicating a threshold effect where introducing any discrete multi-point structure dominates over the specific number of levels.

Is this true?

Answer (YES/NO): NO